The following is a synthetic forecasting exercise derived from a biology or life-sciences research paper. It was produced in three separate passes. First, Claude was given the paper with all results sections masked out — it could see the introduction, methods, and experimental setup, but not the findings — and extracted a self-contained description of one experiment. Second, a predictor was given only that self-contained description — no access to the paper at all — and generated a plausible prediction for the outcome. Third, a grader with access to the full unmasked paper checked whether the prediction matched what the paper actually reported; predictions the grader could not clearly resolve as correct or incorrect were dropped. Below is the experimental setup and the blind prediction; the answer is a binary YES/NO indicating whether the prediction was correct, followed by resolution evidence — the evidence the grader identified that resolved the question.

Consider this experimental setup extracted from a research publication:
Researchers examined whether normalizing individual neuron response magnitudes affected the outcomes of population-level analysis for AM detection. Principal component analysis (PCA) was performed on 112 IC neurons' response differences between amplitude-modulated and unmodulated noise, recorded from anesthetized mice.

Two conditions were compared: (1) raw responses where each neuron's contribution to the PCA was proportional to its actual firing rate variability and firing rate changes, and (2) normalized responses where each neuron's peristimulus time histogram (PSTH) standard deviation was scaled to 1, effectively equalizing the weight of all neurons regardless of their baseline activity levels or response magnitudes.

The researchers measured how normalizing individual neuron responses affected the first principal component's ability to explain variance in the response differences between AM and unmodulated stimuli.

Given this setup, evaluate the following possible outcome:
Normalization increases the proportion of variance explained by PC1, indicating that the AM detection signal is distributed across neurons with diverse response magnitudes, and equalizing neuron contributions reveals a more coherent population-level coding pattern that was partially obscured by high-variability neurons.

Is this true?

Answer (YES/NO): NO